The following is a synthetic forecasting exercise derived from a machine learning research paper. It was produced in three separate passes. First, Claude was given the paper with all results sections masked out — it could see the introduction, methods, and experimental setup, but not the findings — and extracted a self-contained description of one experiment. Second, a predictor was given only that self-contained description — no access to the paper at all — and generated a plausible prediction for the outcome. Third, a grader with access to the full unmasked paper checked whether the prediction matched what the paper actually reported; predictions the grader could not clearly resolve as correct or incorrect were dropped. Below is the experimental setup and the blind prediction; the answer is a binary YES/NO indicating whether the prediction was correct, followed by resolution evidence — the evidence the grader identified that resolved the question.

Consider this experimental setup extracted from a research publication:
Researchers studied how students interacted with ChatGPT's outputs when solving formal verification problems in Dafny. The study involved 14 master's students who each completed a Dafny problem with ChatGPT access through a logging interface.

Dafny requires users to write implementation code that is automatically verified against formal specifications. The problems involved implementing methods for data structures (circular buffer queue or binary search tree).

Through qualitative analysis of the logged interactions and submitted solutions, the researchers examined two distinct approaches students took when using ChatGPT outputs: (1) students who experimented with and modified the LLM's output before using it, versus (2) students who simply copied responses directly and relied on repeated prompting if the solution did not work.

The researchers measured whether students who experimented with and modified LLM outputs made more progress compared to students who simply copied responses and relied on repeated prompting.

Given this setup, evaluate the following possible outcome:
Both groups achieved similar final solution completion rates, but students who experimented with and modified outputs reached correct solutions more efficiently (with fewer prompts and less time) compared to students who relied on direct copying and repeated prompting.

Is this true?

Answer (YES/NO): NO